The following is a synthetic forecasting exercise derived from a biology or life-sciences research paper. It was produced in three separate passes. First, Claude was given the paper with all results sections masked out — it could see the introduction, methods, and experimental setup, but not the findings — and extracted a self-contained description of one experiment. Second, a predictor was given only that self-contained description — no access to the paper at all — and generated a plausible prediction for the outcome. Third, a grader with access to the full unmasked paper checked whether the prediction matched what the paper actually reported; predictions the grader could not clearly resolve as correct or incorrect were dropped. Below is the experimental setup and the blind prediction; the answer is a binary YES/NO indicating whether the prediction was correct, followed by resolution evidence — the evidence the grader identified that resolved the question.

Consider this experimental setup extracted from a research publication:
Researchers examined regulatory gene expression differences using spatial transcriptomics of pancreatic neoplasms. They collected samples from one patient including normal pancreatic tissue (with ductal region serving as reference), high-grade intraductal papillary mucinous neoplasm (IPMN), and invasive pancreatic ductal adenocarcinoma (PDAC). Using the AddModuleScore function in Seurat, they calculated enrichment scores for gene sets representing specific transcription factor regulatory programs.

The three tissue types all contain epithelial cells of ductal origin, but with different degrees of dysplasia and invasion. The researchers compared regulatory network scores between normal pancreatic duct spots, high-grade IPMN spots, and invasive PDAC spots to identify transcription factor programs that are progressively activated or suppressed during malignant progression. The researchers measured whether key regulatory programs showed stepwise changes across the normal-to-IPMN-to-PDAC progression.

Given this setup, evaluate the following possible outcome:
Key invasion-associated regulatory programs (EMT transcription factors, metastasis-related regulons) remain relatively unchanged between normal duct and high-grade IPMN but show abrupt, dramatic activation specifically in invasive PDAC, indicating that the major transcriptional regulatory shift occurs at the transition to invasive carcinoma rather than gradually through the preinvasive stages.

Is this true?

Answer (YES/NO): NO